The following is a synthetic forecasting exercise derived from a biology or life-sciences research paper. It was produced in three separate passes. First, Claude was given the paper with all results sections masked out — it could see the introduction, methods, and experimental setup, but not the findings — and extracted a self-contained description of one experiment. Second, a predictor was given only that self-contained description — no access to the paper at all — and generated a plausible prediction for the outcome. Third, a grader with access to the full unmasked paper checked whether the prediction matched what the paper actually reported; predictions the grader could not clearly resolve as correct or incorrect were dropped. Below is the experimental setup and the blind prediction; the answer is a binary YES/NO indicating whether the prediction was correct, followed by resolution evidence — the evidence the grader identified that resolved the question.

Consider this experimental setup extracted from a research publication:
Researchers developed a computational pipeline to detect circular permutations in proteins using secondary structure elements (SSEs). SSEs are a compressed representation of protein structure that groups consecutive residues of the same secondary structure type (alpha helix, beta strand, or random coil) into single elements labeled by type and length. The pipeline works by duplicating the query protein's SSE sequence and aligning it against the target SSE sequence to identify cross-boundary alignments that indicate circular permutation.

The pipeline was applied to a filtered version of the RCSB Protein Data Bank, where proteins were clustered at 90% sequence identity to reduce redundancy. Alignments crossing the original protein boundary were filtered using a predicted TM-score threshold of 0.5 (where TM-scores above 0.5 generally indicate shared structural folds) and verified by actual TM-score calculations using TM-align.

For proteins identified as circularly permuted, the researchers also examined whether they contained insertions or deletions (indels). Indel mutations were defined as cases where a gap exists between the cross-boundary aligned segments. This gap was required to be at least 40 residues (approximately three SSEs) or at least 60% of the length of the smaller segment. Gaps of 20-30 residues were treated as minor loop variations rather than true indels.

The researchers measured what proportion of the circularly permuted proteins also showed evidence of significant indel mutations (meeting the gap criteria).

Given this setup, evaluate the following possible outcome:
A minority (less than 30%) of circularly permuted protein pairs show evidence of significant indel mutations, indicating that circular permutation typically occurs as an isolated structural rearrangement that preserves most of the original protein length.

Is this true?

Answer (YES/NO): YES